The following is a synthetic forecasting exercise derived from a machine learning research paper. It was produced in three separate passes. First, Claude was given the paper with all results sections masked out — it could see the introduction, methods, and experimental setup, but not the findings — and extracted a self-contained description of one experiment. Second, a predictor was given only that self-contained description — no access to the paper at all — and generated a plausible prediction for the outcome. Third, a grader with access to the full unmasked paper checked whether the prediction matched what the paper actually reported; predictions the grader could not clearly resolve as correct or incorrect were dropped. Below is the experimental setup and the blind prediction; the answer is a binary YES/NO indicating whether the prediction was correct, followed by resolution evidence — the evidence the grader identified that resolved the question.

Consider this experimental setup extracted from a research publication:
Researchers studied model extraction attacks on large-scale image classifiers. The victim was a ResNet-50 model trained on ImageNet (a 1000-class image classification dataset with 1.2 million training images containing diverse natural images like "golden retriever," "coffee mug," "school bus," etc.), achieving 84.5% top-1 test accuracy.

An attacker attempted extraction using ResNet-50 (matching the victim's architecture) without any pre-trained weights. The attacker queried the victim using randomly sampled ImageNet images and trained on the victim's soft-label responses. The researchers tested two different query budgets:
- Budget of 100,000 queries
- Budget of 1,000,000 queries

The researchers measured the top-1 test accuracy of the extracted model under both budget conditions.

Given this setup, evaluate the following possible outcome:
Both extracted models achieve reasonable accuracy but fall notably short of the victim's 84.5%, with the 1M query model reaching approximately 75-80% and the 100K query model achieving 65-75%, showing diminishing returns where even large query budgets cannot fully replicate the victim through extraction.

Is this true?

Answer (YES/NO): NO